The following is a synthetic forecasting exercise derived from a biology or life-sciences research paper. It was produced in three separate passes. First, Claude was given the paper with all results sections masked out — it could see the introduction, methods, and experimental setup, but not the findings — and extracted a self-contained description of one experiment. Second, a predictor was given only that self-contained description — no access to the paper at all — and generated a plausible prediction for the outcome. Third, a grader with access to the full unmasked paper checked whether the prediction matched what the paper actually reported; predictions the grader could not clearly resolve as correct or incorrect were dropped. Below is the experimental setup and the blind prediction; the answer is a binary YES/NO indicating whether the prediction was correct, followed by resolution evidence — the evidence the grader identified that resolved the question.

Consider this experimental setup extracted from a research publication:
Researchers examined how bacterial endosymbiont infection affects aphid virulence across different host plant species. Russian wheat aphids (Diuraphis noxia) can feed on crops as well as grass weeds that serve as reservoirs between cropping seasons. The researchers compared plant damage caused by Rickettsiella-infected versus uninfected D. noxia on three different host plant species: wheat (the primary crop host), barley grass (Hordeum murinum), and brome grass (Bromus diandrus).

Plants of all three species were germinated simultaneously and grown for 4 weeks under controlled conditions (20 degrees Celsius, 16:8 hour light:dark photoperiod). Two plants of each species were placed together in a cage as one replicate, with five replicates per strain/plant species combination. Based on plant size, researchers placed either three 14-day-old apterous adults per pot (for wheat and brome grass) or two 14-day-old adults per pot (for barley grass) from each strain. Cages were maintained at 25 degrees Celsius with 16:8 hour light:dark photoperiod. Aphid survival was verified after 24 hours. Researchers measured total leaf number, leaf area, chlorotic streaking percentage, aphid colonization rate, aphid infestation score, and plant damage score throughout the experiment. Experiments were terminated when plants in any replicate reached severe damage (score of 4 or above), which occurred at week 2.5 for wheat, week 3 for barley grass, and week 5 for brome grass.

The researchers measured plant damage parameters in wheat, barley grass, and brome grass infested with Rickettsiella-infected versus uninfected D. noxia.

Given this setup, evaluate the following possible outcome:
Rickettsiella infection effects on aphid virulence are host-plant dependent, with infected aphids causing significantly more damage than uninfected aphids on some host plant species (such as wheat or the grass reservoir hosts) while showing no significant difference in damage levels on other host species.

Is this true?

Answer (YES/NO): NO